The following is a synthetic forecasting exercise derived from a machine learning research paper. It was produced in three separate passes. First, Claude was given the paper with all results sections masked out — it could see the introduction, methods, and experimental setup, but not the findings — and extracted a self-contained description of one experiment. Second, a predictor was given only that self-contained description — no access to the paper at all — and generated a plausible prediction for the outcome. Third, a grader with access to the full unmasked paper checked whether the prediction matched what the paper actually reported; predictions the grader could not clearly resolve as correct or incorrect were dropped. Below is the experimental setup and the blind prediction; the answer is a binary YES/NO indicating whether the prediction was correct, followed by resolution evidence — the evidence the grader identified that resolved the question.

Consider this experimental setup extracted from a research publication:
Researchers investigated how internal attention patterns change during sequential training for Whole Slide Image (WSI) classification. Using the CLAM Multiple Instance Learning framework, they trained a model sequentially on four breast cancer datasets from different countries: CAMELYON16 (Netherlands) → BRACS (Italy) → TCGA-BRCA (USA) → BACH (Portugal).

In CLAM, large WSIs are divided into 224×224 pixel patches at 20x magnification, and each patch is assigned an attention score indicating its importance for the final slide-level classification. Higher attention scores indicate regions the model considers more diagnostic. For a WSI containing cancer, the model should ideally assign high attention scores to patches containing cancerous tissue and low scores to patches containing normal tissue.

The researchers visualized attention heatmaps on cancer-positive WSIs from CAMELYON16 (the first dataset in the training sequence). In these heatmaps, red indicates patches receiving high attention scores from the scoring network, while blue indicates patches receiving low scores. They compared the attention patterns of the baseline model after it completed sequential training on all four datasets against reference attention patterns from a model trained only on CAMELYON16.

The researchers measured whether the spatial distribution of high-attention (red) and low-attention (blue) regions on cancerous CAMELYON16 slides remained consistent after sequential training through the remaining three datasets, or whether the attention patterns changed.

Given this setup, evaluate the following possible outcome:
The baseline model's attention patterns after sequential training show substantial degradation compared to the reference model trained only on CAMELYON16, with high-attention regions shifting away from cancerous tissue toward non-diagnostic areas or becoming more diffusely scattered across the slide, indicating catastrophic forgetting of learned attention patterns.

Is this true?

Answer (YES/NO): YES